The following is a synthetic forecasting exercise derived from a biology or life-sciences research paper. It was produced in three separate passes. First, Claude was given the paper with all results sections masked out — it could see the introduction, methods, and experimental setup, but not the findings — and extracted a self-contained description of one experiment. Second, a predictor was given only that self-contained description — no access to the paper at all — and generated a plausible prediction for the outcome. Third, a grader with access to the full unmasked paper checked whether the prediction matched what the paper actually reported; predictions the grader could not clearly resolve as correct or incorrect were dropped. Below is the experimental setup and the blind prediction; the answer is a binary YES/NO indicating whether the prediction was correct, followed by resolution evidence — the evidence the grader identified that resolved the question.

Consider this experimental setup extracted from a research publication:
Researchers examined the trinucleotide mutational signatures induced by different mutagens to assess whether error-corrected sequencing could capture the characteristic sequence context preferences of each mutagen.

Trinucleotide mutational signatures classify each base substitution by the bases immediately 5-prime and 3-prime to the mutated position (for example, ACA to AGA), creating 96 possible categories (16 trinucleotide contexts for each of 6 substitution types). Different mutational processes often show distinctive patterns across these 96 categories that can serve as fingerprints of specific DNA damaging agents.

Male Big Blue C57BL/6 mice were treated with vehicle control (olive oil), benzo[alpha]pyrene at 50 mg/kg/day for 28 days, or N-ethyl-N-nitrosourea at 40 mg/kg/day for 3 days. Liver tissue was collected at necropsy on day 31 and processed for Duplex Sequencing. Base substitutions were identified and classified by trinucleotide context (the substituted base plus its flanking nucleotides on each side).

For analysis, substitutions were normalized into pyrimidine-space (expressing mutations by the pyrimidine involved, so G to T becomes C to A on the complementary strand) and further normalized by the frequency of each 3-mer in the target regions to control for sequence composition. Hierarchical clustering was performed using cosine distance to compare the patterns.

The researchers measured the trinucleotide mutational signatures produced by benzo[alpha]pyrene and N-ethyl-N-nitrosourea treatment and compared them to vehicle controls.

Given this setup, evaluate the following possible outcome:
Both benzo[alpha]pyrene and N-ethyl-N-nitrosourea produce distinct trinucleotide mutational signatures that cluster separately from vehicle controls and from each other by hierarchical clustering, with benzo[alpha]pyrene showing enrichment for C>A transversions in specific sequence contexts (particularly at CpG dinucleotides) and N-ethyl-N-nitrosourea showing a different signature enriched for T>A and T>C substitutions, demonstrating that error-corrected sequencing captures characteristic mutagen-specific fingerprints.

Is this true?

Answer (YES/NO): NO